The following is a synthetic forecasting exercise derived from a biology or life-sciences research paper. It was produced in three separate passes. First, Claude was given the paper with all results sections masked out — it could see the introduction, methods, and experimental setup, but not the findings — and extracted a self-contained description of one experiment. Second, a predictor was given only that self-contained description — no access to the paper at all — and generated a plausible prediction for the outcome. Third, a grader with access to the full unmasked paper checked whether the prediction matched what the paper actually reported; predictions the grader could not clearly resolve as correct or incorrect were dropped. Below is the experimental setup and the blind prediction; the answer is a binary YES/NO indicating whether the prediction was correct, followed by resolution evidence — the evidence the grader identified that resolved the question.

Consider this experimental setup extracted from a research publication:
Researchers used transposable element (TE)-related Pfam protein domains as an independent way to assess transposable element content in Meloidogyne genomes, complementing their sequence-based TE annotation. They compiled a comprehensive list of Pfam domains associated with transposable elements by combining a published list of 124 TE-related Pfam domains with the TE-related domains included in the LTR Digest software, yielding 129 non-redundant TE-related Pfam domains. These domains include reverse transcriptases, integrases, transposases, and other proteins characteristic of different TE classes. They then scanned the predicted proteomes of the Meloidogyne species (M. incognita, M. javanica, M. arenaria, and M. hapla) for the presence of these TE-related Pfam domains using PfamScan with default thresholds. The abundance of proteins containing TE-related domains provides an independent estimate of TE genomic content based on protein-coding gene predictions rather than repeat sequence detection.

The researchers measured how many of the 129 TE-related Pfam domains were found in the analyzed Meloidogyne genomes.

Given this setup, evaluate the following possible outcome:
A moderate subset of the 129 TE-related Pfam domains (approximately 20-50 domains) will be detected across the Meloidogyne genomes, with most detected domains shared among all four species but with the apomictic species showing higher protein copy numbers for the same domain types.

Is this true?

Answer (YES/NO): YES